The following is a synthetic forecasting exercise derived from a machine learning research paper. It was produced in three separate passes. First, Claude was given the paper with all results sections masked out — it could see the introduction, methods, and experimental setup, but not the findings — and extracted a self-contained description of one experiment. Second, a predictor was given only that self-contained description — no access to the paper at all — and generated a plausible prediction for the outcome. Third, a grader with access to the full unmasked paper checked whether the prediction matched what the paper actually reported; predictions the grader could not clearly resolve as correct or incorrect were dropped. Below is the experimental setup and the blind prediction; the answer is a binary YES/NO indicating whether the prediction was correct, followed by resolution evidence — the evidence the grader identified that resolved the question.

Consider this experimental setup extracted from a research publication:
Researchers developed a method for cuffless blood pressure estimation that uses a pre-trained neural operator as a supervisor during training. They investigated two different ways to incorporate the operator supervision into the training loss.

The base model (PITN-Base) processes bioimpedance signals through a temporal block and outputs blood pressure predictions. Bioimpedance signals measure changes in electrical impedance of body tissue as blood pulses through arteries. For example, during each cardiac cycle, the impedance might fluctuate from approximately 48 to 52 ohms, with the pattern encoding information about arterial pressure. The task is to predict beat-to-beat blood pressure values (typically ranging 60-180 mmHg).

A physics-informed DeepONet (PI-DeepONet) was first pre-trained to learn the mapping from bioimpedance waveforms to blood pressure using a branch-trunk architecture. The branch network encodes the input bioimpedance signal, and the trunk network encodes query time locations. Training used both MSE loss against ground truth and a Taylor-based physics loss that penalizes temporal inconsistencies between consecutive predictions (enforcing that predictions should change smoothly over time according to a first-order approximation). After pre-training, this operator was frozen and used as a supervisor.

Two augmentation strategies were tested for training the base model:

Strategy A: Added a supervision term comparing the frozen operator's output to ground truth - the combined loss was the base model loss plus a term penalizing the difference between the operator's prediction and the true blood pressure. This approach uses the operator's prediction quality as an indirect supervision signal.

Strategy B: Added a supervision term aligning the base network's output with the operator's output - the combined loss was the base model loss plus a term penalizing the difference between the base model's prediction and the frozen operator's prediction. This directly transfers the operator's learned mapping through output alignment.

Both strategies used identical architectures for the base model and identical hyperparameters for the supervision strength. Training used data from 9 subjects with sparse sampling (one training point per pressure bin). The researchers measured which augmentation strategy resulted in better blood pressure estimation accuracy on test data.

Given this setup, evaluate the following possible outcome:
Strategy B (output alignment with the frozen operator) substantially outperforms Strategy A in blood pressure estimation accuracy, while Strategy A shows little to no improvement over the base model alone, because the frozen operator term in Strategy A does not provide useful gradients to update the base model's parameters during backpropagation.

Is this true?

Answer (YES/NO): NO